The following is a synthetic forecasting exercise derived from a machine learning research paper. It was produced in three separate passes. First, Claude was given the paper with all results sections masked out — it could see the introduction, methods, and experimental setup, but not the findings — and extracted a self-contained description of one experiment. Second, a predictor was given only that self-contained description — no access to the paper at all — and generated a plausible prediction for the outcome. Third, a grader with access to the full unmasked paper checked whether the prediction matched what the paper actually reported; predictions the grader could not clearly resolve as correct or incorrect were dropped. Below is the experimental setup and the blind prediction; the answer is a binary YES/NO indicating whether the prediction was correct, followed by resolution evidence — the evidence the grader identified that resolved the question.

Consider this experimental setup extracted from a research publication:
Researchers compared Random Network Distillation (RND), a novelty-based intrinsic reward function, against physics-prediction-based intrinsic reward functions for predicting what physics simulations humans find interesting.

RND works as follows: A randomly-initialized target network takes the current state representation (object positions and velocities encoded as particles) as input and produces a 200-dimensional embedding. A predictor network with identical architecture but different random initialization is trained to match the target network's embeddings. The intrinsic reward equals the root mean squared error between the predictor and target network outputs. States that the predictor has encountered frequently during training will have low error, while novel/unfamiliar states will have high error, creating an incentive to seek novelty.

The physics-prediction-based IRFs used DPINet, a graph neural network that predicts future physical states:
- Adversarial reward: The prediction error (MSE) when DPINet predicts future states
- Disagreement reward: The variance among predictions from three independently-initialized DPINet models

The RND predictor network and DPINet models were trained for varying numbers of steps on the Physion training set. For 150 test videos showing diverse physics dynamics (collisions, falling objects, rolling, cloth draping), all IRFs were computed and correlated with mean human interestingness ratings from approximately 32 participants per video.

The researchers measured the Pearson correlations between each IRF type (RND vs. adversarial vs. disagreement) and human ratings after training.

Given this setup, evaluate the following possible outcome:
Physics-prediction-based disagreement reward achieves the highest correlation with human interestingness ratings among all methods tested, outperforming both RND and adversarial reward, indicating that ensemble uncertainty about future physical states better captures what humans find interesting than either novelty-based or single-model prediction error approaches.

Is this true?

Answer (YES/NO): NO